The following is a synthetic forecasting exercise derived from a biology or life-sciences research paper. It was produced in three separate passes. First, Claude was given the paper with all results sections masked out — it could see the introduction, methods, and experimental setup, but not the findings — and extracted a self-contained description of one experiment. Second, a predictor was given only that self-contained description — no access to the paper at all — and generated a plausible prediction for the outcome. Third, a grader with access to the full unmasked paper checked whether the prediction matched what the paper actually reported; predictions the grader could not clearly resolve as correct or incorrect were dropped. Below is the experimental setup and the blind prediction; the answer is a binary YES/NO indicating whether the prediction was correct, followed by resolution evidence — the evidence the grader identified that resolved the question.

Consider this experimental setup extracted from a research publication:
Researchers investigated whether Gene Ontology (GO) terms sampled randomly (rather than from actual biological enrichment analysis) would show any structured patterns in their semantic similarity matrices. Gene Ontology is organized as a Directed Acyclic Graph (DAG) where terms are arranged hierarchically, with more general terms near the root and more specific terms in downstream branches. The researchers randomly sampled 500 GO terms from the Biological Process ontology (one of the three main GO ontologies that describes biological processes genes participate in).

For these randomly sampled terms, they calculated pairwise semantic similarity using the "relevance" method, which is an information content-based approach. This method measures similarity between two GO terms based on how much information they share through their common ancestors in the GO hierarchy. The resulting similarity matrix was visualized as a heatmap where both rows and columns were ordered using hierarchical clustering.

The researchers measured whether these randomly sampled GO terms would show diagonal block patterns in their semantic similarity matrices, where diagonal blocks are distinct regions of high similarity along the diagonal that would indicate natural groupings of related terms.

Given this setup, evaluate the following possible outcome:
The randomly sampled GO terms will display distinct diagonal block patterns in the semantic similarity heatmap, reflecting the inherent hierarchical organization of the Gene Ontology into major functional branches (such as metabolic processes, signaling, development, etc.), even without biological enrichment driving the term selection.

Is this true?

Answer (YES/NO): YES